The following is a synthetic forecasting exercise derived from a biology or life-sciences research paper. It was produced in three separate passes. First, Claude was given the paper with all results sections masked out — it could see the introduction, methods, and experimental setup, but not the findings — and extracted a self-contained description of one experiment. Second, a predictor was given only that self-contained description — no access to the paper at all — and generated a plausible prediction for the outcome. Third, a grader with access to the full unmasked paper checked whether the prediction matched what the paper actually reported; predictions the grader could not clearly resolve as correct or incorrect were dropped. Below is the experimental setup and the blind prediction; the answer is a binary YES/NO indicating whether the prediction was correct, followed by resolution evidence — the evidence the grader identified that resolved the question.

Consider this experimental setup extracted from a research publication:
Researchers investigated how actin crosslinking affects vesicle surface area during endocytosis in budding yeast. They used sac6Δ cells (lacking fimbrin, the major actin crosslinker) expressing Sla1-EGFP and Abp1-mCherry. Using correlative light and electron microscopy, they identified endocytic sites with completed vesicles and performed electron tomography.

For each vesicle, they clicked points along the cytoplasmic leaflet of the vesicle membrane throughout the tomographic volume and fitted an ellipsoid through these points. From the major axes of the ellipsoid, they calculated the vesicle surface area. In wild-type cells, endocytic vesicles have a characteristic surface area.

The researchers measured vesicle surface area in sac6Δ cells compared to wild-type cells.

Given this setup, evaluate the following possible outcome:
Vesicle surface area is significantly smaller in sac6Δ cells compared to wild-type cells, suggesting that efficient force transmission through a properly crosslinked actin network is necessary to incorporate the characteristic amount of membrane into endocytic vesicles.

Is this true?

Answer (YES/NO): NO